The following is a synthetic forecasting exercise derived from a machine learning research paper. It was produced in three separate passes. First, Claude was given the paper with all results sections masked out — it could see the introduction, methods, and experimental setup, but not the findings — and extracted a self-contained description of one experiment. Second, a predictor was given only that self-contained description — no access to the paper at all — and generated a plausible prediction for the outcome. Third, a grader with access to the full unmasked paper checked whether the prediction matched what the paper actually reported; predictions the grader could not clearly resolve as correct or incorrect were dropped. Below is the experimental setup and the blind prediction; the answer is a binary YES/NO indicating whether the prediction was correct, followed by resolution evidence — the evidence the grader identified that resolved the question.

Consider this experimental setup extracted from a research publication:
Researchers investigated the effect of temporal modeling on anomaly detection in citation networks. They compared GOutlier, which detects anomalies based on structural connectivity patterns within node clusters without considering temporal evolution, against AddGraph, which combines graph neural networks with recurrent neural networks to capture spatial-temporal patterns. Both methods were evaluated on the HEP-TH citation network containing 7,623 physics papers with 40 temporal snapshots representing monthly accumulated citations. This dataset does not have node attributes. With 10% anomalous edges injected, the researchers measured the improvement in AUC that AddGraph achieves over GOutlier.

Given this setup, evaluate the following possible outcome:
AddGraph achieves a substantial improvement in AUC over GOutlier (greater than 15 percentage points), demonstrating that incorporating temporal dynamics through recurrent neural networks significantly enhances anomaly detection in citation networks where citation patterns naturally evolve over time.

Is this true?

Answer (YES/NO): NO